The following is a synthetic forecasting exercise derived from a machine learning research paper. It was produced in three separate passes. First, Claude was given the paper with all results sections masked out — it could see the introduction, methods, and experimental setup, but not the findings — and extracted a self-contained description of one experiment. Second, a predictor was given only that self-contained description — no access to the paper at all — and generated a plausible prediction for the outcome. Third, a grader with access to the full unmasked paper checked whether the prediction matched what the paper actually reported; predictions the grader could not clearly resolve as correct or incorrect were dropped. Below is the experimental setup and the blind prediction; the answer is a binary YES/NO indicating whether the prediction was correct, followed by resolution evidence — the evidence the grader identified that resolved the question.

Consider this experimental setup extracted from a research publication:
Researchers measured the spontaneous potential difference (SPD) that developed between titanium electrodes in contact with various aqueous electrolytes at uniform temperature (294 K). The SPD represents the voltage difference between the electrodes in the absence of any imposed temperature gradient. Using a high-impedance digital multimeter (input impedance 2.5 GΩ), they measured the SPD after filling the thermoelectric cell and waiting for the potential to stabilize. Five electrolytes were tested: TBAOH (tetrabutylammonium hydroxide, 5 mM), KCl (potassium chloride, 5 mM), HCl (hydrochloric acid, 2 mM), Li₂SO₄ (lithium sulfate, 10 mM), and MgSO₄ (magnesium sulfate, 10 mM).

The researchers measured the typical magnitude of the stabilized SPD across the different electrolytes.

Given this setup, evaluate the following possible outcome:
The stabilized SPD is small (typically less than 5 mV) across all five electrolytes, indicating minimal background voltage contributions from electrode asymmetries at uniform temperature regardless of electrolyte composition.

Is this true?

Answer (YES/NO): NO